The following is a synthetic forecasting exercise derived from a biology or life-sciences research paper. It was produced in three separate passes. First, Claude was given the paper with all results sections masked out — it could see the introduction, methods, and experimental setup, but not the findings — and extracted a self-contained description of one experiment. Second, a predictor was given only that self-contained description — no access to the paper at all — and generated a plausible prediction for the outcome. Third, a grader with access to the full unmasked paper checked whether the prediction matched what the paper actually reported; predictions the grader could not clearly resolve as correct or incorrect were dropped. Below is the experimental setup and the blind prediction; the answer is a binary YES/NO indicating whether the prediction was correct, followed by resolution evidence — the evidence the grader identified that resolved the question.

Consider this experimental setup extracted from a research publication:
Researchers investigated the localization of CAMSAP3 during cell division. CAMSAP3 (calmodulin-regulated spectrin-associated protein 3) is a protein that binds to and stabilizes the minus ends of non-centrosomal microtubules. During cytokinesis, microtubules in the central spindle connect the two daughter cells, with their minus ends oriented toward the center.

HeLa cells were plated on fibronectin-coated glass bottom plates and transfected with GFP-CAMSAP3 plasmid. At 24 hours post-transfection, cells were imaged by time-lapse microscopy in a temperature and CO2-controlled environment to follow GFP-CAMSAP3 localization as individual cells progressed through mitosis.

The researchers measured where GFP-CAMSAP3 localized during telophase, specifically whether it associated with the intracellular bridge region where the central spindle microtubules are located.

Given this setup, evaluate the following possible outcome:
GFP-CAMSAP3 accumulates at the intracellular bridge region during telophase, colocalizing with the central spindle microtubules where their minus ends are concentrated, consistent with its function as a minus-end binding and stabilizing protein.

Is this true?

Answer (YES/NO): YES